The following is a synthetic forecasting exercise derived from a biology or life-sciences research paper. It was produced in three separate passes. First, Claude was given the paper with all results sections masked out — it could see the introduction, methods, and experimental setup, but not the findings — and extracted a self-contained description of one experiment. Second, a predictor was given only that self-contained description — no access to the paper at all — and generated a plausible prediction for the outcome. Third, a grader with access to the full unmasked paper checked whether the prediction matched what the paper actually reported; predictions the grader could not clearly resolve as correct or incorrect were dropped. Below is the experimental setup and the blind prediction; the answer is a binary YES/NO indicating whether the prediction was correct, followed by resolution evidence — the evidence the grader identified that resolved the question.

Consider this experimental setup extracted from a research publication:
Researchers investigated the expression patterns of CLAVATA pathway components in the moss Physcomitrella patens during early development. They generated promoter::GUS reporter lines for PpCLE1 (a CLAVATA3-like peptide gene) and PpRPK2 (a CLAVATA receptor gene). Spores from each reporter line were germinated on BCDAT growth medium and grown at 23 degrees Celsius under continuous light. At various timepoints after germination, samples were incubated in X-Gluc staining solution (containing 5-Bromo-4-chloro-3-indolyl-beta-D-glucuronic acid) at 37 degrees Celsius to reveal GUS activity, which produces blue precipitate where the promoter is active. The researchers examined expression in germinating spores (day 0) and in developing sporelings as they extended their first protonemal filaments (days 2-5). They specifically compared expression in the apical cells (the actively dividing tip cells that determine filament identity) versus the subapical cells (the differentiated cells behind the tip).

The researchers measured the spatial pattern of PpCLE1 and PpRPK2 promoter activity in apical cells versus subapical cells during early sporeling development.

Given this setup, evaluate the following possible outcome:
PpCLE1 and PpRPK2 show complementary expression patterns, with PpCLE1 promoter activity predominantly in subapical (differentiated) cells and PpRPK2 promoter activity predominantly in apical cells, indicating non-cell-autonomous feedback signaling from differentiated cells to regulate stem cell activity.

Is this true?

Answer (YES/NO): NO